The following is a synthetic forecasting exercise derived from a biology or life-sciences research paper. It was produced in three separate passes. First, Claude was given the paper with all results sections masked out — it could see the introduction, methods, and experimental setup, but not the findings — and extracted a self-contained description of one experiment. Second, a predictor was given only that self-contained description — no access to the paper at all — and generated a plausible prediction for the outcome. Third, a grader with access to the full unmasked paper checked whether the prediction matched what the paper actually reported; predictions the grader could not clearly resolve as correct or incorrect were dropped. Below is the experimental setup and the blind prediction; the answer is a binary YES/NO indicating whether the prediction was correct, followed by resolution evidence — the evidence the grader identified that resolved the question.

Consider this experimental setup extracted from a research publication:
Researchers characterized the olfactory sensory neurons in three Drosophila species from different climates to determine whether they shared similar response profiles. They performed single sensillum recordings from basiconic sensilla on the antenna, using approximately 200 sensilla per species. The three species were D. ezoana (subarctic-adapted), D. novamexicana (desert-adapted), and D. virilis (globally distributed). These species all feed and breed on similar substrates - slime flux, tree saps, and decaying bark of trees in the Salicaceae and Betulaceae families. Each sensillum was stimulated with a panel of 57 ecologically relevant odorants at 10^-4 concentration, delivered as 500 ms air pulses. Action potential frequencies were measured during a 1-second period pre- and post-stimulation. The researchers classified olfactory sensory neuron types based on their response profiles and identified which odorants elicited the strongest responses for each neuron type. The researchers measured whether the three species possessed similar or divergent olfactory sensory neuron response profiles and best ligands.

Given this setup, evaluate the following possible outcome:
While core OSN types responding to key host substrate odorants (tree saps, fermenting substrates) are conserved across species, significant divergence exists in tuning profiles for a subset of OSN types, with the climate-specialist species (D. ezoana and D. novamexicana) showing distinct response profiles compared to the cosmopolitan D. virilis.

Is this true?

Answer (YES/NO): NO